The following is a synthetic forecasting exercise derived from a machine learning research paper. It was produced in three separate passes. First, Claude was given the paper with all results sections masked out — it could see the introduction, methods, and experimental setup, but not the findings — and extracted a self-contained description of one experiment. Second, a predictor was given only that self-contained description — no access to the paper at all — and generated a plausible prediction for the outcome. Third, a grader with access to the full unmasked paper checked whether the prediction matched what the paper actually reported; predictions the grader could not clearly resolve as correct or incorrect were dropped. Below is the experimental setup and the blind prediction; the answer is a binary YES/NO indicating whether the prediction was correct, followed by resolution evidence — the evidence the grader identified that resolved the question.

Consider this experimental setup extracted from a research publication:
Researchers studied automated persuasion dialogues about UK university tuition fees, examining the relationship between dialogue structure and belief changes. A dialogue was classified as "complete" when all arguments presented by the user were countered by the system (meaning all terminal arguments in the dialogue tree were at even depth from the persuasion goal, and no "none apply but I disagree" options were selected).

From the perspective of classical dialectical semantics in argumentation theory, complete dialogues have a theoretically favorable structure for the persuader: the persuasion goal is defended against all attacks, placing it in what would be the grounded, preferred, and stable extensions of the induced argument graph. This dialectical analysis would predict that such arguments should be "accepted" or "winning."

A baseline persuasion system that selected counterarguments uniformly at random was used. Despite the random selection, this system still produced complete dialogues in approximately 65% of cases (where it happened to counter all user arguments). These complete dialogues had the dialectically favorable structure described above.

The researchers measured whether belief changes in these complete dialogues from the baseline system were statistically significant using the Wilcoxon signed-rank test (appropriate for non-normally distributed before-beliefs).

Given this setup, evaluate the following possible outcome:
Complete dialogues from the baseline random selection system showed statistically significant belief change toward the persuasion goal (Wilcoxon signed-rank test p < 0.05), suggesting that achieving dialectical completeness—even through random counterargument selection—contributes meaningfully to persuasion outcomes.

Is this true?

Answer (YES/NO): NO